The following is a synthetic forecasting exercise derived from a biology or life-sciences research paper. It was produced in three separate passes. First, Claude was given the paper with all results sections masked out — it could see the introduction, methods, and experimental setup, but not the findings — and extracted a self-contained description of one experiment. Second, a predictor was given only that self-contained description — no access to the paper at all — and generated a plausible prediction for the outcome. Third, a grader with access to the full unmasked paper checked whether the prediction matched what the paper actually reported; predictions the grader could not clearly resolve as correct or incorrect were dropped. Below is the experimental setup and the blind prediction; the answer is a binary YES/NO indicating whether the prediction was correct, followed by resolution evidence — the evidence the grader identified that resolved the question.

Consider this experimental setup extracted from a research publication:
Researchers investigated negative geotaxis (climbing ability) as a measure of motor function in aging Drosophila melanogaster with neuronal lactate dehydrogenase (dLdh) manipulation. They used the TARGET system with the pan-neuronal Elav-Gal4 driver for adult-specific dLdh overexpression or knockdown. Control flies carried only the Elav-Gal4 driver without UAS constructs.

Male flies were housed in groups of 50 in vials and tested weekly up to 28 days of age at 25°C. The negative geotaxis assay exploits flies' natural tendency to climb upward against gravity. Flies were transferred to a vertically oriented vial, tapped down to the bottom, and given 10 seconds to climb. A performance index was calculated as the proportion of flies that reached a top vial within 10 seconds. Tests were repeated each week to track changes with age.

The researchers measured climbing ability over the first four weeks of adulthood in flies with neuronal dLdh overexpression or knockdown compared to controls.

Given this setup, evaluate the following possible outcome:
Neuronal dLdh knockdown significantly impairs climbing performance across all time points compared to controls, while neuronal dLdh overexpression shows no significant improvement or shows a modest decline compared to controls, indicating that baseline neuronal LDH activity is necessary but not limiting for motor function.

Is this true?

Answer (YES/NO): NO